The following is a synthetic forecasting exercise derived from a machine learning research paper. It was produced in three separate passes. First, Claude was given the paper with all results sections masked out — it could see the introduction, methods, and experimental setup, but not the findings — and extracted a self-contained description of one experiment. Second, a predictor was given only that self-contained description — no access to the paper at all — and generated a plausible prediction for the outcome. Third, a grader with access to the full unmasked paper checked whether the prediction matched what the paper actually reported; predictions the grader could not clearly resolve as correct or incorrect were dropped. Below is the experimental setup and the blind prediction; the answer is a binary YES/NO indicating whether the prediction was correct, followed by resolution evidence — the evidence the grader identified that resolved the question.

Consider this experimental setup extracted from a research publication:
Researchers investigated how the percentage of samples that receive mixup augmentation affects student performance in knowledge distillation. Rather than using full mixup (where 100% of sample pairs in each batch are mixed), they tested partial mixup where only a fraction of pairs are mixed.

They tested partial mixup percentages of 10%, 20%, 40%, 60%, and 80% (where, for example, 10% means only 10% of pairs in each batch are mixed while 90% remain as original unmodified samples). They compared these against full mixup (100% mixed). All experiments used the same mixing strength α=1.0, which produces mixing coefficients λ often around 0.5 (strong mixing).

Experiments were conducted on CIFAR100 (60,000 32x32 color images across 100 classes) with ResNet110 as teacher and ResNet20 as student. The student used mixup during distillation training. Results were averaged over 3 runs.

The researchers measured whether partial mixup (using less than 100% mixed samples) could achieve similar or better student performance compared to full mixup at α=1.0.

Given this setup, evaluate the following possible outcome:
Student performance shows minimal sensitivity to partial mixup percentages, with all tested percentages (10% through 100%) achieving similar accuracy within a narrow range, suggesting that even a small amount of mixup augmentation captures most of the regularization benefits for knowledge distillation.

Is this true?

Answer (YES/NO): NO